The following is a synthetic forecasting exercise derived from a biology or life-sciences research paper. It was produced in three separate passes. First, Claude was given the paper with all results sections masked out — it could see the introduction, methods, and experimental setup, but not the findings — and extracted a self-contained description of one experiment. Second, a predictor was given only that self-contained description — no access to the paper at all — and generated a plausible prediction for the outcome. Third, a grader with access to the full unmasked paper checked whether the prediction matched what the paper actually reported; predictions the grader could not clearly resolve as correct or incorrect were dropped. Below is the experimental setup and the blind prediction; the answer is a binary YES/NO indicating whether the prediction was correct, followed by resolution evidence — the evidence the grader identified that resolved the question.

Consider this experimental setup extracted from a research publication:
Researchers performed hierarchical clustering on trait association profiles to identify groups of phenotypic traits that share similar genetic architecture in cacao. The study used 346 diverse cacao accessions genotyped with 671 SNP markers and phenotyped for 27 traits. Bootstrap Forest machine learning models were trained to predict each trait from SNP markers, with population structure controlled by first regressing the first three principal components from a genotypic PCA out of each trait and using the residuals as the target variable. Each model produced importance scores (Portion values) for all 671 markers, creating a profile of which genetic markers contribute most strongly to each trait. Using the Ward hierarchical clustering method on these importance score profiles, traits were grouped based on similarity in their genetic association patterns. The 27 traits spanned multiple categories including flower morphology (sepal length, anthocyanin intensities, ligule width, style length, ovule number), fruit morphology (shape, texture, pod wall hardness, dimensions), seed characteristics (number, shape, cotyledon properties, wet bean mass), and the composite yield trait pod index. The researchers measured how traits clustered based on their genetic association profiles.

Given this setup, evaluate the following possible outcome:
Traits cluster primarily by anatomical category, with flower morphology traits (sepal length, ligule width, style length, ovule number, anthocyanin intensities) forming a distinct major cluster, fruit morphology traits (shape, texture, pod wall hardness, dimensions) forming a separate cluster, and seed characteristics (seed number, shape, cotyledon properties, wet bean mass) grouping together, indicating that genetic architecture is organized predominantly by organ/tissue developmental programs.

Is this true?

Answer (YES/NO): NO